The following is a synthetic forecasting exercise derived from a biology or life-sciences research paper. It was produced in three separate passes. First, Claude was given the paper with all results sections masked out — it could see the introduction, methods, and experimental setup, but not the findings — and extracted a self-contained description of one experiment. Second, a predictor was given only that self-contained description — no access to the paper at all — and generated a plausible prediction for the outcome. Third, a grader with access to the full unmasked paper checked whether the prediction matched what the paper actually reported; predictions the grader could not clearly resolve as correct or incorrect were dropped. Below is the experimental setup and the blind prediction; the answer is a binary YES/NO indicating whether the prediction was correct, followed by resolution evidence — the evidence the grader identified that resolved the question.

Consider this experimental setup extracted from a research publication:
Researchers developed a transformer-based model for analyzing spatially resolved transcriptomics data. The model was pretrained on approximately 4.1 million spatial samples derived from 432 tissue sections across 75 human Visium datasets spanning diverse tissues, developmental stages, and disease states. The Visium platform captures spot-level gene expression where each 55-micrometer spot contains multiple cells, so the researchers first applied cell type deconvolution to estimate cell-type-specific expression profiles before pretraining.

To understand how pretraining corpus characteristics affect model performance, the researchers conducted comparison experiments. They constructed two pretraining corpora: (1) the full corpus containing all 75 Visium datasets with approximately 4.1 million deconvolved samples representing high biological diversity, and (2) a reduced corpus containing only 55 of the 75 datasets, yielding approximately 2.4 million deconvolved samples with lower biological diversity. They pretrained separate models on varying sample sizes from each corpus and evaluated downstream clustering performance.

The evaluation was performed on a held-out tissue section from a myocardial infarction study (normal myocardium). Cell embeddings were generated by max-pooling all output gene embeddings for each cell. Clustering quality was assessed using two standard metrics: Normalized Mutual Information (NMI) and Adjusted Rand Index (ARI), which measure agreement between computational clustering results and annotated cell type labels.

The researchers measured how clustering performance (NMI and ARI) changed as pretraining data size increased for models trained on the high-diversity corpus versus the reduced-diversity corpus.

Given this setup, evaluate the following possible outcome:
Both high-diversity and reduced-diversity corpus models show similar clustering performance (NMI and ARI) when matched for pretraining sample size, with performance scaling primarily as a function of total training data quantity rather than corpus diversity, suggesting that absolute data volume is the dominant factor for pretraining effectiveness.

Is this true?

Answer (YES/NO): NO